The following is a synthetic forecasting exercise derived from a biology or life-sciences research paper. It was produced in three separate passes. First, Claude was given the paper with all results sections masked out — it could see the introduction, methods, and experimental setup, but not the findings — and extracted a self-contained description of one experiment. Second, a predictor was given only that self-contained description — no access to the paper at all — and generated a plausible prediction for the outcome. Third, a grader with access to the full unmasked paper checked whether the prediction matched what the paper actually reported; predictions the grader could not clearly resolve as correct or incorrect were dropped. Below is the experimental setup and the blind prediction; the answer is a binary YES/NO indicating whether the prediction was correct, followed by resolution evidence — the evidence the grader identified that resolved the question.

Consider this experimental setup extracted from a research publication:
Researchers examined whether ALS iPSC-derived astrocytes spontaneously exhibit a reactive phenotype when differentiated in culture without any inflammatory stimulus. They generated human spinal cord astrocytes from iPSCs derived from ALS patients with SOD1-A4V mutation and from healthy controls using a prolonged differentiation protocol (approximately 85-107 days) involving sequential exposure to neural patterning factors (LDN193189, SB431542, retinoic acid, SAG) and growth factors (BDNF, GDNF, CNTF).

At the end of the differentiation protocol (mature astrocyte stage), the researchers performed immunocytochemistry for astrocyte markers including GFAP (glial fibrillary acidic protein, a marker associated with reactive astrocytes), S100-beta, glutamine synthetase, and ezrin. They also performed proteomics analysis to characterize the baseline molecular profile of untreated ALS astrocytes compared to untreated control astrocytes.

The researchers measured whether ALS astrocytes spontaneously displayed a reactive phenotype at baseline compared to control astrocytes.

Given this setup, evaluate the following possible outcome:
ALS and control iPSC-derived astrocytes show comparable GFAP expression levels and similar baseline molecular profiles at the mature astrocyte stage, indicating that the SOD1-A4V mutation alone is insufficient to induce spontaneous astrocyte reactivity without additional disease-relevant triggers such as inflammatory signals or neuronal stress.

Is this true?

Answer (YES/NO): NO